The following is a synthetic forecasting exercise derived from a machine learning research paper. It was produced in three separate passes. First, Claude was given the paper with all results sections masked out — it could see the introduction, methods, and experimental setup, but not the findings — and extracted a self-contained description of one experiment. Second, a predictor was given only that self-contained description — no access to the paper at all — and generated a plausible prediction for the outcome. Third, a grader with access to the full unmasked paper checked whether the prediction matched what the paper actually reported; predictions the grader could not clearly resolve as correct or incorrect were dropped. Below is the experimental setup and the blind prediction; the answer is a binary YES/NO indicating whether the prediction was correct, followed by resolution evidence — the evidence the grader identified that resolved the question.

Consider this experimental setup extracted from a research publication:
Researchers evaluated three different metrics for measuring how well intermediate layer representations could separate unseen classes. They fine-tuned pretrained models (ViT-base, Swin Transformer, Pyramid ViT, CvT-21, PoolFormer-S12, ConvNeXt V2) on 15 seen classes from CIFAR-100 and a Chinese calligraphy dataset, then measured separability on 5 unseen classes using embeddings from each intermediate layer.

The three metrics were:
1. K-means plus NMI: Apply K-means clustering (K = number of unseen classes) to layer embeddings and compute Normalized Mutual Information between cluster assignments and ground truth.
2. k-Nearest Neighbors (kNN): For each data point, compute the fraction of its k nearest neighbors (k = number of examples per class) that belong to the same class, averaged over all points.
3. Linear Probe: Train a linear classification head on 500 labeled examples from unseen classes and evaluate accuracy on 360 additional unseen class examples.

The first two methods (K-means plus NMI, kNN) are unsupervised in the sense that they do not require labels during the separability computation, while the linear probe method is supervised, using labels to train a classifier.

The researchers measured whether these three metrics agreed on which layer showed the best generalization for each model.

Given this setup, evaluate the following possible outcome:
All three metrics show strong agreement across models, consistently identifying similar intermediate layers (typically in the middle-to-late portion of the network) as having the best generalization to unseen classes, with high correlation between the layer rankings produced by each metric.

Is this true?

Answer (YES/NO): NO